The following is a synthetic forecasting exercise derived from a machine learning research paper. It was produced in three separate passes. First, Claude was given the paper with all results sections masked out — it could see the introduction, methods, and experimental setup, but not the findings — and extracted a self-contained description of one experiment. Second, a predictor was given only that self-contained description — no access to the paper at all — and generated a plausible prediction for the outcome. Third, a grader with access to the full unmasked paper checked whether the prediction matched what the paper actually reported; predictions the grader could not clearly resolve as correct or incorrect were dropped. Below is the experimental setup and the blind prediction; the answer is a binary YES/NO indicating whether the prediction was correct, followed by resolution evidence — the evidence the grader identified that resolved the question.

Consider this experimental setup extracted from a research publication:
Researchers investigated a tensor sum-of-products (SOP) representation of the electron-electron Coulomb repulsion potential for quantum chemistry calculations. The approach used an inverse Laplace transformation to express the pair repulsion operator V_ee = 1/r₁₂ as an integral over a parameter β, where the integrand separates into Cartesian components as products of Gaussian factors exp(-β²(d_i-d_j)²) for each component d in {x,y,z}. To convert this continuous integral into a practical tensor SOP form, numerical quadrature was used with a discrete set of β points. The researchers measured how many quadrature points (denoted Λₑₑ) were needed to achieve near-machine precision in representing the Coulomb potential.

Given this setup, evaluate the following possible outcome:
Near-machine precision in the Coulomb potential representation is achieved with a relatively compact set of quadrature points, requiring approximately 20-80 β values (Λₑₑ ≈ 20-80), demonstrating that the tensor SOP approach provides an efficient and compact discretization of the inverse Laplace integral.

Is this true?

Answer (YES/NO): YES